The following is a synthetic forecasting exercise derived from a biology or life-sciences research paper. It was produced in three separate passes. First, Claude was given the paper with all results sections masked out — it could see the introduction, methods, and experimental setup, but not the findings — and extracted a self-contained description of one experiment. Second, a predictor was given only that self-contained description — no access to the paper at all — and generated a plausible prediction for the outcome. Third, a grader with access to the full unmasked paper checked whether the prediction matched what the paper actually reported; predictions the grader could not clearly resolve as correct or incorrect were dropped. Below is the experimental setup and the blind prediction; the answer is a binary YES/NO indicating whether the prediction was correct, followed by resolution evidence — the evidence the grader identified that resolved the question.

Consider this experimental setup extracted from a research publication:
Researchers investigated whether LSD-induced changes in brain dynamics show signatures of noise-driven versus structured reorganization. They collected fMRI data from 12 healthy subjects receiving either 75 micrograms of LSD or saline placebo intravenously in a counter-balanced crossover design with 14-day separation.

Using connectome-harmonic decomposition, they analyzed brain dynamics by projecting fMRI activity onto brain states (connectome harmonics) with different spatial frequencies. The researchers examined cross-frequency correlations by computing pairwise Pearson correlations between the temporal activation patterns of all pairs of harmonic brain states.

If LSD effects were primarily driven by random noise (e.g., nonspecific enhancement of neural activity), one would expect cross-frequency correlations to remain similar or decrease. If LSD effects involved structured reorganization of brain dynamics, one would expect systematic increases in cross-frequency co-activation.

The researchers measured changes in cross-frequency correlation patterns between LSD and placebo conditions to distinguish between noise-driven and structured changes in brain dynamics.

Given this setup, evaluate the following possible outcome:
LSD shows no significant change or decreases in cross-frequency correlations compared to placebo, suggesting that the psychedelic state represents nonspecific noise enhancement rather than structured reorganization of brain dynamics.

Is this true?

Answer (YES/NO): NO